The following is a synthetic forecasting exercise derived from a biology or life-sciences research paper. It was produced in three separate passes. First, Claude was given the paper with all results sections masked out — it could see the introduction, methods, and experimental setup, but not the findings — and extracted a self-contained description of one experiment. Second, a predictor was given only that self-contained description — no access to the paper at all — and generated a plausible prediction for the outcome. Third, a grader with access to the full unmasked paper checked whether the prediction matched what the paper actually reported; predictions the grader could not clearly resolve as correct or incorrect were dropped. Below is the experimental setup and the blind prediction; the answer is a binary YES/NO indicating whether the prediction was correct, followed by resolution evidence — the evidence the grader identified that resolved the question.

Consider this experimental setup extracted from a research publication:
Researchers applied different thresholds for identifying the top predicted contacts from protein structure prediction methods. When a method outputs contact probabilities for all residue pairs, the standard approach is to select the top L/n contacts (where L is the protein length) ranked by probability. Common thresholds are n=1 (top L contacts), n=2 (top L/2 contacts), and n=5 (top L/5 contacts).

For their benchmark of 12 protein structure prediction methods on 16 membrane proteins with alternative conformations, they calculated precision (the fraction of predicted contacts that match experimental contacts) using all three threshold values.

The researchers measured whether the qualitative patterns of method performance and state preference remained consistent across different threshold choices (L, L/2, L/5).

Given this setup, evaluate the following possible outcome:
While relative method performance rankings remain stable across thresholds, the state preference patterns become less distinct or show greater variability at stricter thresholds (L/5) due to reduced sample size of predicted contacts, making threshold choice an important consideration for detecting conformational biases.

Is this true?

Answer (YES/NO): NO